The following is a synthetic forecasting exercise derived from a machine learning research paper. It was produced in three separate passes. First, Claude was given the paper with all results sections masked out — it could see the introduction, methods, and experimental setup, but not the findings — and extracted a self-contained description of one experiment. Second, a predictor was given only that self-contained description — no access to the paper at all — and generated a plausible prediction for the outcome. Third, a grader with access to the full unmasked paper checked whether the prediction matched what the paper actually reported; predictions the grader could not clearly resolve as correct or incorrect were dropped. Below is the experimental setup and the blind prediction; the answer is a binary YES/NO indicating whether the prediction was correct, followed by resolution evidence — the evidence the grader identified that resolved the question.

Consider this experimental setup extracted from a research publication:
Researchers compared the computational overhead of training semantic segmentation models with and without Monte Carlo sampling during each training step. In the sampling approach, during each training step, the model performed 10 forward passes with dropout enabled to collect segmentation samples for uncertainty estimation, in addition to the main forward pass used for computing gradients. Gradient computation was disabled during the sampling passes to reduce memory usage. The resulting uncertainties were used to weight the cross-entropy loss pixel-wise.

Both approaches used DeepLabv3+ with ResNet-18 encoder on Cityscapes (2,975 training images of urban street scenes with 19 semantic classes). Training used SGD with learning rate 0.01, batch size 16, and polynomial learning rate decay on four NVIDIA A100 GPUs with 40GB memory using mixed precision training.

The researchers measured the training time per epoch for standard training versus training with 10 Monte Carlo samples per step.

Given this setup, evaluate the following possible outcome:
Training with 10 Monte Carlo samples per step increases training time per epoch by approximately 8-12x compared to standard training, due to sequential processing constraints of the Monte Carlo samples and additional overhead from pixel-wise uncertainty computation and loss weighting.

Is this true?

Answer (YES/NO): NO